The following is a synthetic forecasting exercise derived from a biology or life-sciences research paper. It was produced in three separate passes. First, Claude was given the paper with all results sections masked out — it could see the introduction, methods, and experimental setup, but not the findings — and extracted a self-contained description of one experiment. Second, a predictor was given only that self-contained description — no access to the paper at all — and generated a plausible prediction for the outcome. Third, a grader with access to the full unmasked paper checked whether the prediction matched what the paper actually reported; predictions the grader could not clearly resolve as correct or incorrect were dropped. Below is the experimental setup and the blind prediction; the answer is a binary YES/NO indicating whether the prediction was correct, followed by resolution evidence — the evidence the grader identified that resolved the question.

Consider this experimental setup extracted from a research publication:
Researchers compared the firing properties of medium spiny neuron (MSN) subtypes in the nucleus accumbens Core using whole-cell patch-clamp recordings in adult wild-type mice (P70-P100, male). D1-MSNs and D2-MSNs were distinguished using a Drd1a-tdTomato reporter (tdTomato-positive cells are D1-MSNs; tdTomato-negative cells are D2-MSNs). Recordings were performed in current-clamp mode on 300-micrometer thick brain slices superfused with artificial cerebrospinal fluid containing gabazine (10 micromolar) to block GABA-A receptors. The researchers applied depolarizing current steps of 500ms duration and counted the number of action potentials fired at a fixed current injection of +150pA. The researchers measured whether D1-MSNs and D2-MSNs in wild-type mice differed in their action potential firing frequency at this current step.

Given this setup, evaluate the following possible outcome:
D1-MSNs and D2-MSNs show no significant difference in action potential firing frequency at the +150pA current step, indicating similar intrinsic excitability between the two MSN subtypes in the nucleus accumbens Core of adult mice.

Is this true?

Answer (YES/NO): NO